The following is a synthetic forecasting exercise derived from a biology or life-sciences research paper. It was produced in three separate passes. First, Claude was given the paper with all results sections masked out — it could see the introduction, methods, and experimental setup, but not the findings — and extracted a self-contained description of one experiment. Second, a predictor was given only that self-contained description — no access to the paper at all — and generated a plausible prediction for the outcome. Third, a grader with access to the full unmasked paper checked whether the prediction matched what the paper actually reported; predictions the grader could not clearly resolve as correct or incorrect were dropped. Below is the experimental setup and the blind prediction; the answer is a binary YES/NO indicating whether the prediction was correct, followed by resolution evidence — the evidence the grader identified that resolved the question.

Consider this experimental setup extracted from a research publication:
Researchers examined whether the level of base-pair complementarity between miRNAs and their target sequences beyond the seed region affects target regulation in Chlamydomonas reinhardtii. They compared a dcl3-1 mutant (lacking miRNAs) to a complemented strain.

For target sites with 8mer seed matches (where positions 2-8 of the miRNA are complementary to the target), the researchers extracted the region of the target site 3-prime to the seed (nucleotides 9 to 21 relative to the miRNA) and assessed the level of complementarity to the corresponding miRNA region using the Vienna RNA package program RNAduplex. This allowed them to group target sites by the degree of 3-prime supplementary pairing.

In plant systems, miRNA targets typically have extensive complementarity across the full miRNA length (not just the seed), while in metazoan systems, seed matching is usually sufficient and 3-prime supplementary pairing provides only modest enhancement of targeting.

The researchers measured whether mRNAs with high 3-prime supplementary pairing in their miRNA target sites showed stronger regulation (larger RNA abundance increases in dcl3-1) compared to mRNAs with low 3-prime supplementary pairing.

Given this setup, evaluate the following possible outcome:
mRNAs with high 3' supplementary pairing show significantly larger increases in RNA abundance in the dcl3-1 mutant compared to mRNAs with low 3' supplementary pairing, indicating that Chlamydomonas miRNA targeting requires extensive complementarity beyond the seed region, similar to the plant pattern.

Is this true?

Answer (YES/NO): NO